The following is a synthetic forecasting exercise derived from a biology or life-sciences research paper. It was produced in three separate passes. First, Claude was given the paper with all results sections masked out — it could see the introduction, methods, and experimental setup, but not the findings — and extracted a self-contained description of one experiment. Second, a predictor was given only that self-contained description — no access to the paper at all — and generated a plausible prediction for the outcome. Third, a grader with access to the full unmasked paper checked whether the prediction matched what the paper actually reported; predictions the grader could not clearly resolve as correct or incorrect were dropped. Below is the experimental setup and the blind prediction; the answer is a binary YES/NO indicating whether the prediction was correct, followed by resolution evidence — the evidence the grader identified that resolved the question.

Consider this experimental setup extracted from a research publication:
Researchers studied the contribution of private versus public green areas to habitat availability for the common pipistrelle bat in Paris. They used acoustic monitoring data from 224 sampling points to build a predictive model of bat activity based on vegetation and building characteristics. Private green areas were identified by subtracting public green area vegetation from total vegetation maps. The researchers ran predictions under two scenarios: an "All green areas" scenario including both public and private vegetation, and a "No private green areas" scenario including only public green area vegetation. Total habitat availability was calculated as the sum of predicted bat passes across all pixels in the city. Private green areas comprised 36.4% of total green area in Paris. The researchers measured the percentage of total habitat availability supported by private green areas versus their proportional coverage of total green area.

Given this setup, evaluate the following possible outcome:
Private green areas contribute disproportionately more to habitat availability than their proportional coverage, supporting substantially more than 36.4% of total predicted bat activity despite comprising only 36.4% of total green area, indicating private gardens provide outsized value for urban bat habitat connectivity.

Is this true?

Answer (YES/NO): YES